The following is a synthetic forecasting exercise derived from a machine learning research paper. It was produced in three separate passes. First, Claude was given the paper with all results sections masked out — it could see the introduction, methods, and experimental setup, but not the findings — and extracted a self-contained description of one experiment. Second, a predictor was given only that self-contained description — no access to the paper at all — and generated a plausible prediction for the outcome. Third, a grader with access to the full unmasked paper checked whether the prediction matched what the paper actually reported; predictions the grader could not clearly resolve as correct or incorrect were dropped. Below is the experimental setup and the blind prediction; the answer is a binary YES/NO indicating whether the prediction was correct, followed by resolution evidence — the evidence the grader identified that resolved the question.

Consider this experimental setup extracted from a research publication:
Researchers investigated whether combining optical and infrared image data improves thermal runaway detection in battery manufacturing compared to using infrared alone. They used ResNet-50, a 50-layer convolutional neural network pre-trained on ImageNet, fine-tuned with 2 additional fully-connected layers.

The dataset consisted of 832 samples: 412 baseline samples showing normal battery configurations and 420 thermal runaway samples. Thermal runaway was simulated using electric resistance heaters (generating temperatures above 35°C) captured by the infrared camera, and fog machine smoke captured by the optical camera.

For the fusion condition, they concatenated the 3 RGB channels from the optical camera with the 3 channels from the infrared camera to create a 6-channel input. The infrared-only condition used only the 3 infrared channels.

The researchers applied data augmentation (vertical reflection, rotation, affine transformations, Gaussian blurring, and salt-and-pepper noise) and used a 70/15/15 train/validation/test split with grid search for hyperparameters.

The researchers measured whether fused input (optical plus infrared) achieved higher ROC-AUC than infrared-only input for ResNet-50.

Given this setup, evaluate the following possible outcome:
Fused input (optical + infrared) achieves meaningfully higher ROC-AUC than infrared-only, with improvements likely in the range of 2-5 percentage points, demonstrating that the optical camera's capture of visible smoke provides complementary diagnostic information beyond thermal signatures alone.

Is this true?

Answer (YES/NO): NO